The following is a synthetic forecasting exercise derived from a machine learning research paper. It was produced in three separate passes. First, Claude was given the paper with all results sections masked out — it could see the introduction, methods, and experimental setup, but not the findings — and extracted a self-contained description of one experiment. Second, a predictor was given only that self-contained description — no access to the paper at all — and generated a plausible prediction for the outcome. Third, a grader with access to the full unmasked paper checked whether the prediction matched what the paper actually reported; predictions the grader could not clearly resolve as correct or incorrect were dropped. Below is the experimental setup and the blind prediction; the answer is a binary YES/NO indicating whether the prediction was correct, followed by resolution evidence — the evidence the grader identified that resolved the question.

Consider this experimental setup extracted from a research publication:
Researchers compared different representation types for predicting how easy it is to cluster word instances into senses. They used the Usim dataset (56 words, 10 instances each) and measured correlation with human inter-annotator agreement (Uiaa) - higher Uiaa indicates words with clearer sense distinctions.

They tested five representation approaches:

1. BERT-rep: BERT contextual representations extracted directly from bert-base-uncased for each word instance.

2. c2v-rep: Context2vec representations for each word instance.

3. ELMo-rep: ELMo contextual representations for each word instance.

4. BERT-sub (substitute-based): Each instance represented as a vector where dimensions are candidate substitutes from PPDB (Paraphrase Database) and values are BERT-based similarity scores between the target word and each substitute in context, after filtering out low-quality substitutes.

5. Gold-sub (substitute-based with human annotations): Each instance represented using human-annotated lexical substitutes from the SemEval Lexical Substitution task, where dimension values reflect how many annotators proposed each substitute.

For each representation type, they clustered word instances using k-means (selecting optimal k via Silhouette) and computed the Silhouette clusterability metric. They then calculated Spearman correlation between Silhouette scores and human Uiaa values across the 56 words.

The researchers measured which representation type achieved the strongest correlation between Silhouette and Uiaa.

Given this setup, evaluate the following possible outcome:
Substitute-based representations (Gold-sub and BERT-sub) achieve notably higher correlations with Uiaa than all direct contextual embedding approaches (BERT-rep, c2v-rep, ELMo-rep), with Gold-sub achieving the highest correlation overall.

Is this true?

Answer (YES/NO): NO